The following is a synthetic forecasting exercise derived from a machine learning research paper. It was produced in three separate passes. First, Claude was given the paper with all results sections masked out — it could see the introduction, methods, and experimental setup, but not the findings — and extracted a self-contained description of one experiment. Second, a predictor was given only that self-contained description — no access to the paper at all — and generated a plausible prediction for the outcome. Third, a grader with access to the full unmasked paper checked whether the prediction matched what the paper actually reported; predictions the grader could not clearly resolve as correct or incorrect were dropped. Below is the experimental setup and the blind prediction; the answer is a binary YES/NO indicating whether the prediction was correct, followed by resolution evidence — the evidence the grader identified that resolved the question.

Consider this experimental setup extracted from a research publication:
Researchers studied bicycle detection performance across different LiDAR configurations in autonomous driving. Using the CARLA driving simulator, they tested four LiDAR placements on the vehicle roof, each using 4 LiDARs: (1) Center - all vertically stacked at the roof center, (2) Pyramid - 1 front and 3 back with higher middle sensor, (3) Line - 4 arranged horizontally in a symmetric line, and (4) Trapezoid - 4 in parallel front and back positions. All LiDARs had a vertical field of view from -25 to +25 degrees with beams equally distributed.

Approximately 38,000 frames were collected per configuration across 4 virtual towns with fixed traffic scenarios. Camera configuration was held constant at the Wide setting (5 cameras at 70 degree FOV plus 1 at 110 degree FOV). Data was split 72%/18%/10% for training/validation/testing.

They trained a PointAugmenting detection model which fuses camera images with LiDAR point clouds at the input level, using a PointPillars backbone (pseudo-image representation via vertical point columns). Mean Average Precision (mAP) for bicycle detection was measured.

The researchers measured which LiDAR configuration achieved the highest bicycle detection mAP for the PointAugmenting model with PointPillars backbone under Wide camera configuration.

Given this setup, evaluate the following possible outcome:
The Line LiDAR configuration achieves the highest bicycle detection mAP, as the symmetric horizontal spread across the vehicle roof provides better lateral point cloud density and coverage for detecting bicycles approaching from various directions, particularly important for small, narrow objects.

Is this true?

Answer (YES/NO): YES